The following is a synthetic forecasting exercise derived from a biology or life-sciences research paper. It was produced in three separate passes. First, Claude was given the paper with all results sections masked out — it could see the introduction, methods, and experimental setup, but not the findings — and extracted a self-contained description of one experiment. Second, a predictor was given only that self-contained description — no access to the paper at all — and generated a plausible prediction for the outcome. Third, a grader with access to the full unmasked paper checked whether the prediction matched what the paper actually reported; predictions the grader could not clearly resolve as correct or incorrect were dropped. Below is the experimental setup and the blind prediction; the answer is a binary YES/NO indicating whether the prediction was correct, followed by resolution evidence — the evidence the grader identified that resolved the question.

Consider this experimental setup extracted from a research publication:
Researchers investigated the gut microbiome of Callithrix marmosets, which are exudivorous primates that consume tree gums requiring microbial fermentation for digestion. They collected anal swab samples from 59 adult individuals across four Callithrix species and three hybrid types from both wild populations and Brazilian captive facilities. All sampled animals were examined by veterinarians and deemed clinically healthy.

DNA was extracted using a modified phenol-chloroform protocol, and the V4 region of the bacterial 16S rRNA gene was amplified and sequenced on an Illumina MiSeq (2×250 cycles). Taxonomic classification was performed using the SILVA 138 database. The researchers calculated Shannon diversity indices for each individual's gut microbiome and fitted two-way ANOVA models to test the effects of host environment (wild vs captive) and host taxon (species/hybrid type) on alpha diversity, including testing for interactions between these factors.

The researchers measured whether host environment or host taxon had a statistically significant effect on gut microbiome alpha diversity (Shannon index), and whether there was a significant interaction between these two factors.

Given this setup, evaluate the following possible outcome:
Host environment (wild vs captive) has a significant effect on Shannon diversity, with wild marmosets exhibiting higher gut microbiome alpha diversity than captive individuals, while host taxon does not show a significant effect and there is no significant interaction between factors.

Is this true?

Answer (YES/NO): NO